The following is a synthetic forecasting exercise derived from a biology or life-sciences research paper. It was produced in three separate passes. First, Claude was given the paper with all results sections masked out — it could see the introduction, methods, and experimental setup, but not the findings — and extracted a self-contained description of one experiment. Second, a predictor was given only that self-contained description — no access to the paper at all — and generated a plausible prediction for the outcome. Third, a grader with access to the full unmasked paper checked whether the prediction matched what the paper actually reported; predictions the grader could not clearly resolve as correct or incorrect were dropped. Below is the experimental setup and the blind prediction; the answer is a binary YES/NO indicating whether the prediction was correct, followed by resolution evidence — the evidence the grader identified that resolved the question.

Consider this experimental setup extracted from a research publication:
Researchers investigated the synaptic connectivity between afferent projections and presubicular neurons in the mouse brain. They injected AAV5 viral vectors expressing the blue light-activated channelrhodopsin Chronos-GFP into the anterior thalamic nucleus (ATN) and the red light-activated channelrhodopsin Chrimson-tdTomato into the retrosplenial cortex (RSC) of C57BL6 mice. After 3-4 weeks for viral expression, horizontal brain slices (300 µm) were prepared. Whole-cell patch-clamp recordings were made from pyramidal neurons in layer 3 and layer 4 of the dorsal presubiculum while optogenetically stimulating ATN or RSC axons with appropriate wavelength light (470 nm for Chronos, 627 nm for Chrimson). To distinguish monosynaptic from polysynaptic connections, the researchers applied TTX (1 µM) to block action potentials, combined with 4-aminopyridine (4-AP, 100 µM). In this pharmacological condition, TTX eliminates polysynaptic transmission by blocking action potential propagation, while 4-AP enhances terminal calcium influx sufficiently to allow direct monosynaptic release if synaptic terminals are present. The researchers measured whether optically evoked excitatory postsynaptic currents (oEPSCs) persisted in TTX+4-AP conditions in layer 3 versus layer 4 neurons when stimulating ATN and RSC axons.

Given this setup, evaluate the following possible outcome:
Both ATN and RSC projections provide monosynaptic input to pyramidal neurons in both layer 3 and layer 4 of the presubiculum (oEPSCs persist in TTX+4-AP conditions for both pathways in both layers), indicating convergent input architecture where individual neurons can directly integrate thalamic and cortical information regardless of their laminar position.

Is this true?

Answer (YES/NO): NO